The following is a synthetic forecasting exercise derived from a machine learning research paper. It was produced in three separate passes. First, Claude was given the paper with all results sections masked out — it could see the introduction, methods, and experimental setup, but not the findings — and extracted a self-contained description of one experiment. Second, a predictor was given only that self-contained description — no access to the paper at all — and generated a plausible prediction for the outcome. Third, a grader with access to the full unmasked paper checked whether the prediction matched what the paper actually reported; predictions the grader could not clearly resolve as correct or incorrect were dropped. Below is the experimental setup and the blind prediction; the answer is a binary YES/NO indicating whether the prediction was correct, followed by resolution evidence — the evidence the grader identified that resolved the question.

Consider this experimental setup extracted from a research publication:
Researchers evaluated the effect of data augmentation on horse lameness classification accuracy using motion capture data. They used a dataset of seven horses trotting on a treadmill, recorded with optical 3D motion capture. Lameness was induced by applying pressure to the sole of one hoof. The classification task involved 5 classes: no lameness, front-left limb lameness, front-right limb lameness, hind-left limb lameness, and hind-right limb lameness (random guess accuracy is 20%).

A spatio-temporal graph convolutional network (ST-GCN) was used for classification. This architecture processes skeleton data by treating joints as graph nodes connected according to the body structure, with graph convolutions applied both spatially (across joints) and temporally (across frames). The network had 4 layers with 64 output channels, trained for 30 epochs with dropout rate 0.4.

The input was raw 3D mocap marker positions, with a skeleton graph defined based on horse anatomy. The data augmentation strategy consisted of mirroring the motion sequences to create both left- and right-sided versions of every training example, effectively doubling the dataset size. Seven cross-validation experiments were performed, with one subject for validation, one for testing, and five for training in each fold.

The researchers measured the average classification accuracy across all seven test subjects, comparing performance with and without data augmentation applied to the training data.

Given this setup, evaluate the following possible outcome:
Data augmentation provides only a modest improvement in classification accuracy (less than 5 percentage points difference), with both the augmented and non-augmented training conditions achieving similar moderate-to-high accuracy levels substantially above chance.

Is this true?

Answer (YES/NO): NO